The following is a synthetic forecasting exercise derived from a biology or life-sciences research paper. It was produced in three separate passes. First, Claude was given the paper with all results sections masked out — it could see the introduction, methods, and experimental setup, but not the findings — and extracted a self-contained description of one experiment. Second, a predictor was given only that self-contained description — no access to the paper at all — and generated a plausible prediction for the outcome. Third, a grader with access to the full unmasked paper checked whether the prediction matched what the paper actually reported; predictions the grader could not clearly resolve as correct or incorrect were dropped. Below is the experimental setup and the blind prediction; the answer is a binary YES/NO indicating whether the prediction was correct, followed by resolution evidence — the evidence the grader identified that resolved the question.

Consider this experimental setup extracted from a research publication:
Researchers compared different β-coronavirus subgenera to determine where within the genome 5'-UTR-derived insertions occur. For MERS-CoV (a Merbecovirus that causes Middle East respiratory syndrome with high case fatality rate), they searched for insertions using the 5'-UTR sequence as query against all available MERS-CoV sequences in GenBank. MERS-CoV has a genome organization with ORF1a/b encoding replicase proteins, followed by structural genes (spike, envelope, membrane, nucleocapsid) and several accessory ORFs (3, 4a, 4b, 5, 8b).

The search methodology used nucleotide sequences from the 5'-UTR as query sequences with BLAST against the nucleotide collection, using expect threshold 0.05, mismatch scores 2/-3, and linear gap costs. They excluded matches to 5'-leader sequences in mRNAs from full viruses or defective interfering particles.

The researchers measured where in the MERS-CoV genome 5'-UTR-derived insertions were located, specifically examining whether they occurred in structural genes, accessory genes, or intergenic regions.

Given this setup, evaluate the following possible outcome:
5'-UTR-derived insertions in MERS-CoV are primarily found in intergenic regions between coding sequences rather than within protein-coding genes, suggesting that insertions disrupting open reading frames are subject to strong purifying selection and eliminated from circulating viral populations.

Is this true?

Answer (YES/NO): NO